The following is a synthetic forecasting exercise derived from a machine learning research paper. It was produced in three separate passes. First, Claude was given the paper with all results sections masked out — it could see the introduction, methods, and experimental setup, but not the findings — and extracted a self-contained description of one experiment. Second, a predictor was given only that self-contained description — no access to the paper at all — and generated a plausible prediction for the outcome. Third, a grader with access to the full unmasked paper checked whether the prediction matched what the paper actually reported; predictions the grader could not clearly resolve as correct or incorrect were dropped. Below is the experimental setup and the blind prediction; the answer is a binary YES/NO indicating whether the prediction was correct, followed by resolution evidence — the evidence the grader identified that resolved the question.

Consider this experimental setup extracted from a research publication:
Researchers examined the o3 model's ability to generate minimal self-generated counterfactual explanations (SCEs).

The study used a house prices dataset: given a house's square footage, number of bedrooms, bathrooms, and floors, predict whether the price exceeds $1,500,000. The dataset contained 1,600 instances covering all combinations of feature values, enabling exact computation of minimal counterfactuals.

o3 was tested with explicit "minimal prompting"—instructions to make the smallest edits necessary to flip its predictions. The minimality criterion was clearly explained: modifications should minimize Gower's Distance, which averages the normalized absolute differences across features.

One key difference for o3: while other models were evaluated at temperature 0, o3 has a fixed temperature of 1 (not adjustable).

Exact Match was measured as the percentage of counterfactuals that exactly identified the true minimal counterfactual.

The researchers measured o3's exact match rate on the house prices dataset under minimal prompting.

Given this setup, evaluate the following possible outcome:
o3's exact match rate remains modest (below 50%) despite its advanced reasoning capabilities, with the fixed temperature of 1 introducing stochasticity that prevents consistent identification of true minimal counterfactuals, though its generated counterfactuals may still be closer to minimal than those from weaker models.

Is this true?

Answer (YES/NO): NO